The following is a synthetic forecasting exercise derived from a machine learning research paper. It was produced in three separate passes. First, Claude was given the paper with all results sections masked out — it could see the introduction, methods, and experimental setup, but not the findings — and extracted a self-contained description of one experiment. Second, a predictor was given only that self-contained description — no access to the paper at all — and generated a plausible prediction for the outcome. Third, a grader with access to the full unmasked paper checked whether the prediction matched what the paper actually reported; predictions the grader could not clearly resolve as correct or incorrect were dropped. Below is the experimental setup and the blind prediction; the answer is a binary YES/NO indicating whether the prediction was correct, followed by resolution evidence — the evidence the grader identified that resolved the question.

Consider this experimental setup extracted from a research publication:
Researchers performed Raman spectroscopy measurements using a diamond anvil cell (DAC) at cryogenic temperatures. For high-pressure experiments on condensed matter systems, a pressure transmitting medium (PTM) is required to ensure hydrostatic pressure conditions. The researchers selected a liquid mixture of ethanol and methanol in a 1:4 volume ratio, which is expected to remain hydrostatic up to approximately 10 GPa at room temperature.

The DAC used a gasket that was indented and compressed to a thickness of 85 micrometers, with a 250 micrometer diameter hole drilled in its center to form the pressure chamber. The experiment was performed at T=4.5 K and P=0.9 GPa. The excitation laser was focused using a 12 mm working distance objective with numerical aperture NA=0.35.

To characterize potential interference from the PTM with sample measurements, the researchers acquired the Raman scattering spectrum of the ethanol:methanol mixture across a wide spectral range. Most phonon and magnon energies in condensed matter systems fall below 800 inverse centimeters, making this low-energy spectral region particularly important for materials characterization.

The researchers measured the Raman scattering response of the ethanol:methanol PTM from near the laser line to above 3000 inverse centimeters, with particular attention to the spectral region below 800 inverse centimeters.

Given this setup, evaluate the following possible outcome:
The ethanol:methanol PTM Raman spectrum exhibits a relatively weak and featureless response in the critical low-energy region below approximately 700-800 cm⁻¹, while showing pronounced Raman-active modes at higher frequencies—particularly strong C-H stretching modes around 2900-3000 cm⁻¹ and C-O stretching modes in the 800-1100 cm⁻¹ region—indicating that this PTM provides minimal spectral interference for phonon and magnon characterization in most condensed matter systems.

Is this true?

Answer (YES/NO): YES